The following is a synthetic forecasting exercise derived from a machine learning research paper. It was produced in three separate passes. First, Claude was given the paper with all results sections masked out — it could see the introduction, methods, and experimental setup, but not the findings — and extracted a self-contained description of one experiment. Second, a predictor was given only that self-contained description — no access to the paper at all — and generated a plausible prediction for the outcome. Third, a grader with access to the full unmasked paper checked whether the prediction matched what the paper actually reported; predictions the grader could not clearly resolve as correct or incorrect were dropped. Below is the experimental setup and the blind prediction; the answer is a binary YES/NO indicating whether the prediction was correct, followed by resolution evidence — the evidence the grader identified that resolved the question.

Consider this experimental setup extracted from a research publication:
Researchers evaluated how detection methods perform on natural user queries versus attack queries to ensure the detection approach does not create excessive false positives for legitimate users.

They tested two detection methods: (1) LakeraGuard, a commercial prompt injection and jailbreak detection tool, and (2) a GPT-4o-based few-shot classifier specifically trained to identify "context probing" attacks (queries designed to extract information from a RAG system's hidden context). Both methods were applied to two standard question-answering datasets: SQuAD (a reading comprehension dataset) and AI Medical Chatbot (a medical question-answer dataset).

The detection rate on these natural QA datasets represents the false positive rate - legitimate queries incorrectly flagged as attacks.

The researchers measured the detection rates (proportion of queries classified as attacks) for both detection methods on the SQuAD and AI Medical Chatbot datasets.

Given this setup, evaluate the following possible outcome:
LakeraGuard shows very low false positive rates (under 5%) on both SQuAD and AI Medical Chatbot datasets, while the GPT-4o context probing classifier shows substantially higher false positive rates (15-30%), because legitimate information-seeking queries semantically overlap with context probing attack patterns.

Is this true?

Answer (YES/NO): NO